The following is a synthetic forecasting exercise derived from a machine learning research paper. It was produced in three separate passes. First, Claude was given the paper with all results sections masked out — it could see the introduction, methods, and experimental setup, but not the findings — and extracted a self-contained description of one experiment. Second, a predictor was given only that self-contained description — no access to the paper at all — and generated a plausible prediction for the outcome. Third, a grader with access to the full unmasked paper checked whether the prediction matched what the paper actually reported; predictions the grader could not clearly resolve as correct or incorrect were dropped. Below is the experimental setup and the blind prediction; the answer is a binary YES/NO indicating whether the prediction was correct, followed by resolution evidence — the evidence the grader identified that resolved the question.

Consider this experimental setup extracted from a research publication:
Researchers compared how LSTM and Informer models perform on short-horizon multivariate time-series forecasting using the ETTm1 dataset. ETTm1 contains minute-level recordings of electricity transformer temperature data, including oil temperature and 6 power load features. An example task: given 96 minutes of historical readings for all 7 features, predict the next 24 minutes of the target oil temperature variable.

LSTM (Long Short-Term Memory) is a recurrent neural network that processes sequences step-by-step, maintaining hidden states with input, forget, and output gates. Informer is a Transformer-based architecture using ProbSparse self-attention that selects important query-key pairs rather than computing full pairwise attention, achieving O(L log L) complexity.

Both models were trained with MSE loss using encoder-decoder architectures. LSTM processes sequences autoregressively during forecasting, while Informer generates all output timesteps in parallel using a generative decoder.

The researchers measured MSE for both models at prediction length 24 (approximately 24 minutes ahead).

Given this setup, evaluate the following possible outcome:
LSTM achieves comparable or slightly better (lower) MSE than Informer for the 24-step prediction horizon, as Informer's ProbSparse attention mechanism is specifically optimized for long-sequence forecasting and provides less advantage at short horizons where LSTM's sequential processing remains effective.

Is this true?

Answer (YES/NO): NO